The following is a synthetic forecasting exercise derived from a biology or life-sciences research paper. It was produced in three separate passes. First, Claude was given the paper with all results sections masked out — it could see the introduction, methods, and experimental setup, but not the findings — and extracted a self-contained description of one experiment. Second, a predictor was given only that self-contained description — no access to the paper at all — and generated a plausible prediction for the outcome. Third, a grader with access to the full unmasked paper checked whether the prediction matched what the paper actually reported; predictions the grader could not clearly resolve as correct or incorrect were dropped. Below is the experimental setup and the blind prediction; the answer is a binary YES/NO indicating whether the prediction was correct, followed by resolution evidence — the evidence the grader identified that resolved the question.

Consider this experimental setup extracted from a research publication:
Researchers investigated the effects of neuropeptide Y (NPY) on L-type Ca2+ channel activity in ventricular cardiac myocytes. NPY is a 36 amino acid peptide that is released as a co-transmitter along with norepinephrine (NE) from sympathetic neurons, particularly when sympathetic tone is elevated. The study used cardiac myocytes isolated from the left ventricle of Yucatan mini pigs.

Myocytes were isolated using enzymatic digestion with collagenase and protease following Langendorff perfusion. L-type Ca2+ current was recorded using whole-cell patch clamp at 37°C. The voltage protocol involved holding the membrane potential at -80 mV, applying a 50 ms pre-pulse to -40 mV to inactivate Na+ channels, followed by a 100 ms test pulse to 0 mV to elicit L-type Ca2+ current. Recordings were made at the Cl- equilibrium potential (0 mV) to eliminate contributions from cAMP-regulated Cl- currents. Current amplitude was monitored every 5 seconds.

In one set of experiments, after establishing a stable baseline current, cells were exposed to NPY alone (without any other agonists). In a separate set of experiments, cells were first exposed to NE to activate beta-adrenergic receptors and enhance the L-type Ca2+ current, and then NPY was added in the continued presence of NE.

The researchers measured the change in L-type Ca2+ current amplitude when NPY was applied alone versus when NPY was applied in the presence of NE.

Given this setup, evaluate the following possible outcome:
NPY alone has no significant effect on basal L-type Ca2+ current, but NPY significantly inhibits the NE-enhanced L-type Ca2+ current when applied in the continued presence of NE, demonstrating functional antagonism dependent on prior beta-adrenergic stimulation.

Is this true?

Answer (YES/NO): NO